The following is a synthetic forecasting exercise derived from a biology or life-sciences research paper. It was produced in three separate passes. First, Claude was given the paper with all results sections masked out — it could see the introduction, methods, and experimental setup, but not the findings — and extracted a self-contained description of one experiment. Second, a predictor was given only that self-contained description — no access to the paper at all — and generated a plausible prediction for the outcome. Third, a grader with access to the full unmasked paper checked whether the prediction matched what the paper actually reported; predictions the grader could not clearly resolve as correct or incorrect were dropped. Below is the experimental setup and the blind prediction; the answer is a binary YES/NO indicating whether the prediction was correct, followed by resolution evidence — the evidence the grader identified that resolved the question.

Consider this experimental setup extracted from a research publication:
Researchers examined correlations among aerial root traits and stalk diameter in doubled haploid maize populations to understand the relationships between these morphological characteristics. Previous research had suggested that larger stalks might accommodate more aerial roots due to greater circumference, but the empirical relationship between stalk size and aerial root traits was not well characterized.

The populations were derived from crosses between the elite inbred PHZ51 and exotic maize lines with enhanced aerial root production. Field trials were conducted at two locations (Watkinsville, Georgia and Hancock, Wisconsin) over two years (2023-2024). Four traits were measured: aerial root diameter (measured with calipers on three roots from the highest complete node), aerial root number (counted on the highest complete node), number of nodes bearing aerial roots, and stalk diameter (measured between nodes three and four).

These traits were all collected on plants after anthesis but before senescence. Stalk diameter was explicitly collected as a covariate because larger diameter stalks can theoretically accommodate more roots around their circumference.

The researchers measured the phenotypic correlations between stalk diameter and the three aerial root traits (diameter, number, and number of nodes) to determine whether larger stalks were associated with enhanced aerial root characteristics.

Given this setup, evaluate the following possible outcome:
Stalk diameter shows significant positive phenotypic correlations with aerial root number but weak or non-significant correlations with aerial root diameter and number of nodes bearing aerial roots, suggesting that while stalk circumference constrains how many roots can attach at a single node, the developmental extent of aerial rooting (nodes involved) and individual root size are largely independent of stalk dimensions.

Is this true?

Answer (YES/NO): NO